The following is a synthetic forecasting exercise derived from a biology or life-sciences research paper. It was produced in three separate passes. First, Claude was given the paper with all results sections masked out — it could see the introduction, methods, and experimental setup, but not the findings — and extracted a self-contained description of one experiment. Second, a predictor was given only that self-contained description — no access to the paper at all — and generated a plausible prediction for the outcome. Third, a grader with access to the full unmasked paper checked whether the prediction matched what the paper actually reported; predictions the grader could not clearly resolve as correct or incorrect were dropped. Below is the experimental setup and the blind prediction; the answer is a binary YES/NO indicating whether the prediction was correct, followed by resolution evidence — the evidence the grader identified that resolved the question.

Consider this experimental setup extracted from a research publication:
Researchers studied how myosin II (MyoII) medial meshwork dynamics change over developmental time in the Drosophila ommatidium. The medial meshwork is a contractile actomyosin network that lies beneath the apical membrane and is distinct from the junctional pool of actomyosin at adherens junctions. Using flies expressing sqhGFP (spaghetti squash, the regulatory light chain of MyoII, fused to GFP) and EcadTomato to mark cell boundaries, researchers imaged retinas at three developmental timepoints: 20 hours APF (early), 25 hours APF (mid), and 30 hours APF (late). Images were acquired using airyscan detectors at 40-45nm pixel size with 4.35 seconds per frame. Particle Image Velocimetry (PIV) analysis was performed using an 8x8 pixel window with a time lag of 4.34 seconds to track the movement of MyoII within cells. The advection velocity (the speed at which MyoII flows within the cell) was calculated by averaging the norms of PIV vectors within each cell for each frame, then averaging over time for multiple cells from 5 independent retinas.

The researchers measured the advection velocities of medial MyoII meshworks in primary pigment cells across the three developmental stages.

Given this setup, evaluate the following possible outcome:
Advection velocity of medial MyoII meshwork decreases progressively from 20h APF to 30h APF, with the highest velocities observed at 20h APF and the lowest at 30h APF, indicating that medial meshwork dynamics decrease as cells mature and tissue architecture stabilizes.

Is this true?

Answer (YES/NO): NO